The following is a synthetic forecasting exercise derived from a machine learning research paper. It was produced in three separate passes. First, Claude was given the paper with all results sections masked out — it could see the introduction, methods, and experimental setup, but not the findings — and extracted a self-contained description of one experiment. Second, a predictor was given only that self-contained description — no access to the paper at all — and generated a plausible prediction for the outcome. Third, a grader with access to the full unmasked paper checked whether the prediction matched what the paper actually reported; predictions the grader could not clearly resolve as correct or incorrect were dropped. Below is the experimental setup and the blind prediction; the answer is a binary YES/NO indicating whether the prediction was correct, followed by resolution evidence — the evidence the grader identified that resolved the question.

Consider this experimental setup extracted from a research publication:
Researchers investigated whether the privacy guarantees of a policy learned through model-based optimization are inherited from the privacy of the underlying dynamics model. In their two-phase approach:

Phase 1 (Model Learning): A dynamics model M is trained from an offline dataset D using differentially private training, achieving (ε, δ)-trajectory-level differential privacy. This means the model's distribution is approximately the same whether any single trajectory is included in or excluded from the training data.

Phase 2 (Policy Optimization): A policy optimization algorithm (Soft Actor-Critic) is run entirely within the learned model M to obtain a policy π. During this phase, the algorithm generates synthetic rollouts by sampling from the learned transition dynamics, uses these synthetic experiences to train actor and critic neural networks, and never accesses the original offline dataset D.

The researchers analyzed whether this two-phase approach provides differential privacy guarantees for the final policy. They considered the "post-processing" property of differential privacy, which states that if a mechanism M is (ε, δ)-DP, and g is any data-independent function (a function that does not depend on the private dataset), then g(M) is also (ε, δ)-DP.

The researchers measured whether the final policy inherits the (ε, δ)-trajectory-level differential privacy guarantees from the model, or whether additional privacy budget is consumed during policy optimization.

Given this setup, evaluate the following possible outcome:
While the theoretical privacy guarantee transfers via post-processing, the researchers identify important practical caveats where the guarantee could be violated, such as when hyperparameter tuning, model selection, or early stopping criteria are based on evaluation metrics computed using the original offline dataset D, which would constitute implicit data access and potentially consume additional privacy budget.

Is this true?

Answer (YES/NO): NO